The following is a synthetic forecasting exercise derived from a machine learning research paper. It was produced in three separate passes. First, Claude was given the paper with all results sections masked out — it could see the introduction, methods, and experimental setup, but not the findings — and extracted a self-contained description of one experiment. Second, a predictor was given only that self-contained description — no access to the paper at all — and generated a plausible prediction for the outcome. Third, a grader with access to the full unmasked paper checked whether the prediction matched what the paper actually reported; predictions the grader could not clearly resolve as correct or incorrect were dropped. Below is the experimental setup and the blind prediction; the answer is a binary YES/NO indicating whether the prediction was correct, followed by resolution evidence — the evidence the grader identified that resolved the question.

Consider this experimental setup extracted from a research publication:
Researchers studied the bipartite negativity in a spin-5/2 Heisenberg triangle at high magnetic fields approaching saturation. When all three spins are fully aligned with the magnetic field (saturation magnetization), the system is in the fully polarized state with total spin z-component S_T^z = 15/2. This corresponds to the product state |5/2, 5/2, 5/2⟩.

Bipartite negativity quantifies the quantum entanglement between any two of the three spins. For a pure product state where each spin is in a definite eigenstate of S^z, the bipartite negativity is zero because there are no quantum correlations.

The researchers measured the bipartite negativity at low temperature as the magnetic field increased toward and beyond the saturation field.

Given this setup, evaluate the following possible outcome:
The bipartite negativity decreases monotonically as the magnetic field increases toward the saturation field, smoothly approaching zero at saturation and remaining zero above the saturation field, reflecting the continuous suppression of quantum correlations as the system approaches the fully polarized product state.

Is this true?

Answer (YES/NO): NO